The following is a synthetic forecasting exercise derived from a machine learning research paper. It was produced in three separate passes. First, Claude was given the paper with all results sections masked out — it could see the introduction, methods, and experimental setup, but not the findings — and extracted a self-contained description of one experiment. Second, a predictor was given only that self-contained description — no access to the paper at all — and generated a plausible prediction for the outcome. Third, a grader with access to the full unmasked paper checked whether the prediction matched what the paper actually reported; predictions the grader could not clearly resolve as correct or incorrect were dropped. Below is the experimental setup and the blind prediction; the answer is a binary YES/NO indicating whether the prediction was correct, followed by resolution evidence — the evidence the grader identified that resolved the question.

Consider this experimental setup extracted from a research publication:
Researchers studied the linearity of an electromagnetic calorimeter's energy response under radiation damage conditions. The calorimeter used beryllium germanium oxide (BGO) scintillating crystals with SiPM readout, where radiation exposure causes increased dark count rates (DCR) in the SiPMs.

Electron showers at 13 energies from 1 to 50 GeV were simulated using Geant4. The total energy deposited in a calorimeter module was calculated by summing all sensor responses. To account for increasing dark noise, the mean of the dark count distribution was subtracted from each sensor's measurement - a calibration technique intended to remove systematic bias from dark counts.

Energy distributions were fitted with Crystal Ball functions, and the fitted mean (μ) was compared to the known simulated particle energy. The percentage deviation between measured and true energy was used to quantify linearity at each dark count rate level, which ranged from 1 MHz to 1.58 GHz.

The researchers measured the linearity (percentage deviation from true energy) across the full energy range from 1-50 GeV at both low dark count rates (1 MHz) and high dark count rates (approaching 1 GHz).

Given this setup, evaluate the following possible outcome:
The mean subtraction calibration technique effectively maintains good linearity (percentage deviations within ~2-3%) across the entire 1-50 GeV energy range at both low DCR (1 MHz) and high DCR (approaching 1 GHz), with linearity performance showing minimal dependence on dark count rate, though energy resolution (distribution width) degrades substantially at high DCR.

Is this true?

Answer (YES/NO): NO